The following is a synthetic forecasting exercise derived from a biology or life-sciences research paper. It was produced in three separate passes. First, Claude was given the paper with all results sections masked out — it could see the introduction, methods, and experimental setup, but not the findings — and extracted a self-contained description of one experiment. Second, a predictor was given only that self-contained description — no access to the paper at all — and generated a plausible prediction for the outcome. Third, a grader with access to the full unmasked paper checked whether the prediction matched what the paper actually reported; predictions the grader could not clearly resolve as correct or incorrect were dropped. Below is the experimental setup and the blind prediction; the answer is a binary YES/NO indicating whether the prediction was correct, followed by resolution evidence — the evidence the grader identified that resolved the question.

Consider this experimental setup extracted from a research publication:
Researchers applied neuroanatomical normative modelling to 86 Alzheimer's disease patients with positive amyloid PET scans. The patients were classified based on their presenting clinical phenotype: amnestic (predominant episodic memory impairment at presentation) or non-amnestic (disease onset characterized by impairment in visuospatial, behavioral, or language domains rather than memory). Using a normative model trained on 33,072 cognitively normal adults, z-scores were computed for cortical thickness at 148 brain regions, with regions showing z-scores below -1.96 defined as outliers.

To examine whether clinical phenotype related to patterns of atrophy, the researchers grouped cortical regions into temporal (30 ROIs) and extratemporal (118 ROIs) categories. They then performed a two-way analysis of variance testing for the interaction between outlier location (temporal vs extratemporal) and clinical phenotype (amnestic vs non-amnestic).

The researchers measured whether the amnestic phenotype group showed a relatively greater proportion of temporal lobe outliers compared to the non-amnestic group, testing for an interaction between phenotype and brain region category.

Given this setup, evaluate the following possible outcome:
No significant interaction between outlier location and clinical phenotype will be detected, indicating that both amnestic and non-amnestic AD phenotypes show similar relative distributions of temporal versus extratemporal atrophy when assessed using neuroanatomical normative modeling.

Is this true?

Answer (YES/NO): YES